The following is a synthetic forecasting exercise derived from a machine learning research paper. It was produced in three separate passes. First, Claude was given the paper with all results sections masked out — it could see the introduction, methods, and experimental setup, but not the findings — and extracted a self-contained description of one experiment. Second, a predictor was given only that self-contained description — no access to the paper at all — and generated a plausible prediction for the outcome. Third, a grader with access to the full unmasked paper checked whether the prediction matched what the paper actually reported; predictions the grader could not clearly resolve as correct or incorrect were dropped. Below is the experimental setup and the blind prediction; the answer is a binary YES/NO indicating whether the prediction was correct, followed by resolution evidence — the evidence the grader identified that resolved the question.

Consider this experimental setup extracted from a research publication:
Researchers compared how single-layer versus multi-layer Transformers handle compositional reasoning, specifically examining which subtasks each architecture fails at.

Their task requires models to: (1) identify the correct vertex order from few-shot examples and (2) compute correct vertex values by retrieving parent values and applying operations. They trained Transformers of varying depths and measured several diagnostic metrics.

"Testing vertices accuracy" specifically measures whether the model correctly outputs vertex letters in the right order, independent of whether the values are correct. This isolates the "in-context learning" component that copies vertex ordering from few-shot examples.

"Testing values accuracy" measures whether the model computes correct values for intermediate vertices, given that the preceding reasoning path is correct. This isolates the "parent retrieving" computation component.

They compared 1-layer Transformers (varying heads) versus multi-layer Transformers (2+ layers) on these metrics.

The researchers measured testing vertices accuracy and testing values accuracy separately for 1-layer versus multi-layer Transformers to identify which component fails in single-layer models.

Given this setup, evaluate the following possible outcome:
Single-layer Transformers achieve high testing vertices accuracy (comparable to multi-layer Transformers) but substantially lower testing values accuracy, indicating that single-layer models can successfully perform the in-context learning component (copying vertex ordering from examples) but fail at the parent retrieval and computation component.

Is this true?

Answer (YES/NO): NO